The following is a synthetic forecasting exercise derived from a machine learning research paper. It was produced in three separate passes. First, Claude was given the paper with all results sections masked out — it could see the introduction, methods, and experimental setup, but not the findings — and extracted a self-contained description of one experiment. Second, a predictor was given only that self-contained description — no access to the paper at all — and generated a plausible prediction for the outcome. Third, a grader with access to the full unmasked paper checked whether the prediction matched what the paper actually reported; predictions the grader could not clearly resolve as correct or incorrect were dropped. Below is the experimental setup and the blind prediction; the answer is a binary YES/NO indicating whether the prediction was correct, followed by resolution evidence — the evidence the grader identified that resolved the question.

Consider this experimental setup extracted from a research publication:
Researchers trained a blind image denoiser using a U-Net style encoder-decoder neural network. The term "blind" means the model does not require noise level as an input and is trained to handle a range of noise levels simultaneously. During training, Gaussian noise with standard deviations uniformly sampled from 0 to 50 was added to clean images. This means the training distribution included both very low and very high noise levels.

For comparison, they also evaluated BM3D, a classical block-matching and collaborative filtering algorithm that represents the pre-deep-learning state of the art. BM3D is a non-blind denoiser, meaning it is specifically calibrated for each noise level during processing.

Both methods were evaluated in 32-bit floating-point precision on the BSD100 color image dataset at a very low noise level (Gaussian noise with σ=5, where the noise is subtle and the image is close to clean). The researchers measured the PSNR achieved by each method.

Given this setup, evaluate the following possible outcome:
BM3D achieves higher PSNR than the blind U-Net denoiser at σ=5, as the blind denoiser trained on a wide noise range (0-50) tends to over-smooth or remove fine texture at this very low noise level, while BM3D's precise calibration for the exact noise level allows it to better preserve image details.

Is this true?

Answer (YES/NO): YES